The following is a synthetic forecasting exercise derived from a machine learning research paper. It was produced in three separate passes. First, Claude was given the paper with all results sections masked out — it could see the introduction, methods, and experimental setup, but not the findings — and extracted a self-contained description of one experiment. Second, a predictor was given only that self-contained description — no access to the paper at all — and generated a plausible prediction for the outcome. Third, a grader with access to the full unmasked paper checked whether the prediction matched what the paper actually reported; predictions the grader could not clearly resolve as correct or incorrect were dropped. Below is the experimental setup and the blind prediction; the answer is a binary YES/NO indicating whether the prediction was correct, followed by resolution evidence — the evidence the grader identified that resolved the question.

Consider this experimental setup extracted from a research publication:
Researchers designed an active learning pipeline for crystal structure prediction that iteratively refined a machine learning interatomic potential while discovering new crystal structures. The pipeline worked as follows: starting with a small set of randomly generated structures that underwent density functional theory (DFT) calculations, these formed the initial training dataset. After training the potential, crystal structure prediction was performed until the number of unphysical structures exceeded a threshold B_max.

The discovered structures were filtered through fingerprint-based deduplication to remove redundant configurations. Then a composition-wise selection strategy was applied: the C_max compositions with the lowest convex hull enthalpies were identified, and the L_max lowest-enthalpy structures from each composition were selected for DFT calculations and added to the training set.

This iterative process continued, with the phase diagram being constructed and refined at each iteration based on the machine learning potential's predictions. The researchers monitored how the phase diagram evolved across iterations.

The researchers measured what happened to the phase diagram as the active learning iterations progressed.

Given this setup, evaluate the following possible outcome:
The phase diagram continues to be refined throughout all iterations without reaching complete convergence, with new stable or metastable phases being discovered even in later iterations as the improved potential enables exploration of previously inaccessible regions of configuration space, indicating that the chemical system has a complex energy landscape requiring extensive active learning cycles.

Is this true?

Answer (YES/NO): NO